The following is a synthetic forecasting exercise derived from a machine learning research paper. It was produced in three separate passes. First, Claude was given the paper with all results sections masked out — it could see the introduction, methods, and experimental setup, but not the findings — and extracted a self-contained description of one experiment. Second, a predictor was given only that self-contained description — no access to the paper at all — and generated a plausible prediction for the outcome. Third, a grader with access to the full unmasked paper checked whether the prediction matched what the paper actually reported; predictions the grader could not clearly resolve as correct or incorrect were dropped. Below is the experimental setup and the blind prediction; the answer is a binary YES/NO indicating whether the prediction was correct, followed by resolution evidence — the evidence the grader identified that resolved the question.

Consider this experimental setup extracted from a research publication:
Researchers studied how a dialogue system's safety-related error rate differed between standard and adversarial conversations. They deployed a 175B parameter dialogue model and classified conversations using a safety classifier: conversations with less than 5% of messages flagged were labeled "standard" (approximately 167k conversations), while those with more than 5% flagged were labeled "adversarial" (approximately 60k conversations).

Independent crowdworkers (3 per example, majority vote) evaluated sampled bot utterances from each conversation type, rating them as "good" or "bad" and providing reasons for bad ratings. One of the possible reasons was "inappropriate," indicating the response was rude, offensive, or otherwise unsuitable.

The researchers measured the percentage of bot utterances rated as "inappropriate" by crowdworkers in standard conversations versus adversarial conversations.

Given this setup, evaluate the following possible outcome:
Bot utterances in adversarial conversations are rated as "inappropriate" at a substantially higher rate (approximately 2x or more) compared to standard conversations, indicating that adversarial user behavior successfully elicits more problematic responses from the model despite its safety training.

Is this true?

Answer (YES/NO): YES